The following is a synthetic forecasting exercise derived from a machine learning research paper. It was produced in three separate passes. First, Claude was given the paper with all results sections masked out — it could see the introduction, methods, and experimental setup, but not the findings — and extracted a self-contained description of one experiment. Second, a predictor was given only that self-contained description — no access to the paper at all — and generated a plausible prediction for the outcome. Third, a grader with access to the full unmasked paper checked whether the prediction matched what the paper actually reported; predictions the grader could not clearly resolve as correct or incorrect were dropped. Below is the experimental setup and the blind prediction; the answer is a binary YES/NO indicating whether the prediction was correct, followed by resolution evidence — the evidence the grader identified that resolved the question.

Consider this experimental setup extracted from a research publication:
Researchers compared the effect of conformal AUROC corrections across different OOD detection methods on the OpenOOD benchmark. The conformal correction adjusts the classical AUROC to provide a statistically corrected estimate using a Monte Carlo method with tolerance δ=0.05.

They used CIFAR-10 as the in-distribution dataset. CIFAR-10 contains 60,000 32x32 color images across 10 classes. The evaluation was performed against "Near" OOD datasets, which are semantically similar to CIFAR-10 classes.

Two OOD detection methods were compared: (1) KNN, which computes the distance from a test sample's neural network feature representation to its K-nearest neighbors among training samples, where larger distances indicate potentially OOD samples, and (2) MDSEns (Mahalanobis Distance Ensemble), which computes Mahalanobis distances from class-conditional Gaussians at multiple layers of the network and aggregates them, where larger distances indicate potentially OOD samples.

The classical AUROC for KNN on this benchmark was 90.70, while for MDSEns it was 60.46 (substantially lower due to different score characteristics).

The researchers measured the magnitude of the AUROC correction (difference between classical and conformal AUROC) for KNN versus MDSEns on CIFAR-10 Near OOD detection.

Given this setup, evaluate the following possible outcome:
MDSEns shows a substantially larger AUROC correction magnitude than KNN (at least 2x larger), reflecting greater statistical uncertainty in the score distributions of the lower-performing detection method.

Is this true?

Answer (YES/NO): NO